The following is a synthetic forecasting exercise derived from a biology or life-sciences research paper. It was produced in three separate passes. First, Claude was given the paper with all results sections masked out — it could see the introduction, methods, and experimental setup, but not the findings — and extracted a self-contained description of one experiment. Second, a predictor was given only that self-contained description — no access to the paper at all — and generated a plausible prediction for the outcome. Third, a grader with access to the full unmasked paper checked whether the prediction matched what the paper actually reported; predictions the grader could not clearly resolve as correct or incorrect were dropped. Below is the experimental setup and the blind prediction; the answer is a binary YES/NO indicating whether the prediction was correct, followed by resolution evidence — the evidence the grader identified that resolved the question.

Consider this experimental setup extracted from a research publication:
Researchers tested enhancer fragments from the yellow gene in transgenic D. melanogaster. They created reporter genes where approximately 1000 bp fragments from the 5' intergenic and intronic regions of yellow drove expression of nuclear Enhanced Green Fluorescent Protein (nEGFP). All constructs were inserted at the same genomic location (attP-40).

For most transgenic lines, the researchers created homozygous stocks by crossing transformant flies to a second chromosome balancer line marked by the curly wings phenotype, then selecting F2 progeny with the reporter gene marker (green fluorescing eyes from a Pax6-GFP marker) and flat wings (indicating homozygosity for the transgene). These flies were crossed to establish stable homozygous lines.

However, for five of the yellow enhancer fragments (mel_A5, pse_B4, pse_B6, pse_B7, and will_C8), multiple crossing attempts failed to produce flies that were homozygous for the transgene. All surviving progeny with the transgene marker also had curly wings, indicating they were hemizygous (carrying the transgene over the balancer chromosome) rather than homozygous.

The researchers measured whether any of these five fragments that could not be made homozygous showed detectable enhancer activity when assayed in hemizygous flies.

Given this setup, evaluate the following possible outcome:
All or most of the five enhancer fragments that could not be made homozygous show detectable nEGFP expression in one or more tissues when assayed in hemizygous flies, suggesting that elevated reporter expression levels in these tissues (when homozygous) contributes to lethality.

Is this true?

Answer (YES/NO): NO